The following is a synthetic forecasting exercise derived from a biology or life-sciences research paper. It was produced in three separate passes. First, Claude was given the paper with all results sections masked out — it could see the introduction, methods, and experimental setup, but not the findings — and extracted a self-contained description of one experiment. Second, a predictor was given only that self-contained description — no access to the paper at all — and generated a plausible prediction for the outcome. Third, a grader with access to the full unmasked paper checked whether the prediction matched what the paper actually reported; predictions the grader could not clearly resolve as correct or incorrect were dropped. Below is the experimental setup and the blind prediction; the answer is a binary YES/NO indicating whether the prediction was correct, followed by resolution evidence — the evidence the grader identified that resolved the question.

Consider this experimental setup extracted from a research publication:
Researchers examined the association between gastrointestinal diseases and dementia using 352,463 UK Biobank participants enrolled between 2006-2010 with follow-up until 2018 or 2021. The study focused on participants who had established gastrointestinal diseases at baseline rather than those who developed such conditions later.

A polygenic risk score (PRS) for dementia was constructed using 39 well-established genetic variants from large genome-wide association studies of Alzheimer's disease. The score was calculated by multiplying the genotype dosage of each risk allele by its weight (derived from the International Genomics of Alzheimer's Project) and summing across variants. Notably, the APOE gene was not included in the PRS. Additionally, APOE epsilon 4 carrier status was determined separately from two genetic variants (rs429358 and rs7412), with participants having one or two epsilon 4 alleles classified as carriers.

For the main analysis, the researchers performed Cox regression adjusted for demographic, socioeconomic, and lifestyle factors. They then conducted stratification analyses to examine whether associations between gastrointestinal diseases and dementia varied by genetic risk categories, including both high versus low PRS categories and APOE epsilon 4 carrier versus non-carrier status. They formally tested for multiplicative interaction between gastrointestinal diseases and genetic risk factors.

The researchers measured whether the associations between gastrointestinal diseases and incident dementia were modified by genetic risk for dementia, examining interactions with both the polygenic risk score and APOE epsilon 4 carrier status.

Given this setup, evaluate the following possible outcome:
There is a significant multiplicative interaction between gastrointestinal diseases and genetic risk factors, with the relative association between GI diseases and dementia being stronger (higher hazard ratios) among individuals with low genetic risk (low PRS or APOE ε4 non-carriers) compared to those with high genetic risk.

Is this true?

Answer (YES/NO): NO